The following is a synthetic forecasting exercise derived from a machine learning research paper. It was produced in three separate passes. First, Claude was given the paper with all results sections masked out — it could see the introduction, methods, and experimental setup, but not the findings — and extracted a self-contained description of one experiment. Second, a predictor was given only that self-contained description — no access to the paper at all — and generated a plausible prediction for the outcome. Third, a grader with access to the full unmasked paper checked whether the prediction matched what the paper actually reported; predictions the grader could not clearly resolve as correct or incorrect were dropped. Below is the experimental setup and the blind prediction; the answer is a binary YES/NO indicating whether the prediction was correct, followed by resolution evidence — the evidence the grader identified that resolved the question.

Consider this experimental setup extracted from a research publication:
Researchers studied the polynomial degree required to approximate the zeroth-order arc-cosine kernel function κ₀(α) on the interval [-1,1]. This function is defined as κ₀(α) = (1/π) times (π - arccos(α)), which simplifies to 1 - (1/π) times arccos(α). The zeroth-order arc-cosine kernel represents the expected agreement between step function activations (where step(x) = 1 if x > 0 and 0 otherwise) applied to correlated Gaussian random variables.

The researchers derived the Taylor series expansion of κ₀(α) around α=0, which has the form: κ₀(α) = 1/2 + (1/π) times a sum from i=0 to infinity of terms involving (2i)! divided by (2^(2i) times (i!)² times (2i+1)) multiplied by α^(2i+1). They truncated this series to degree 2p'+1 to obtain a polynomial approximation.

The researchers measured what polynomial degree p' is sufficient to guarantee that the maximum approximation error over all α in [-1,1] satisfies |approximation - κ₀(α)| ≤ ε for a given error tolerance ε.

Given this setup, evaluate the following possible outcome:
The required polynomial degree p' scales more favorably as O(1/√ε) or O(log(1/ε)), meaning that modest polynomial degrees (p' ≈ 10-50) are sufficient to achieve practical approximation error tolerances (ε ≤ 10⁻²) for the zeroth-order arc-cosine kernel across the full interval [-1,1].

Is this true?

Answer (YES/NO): NO